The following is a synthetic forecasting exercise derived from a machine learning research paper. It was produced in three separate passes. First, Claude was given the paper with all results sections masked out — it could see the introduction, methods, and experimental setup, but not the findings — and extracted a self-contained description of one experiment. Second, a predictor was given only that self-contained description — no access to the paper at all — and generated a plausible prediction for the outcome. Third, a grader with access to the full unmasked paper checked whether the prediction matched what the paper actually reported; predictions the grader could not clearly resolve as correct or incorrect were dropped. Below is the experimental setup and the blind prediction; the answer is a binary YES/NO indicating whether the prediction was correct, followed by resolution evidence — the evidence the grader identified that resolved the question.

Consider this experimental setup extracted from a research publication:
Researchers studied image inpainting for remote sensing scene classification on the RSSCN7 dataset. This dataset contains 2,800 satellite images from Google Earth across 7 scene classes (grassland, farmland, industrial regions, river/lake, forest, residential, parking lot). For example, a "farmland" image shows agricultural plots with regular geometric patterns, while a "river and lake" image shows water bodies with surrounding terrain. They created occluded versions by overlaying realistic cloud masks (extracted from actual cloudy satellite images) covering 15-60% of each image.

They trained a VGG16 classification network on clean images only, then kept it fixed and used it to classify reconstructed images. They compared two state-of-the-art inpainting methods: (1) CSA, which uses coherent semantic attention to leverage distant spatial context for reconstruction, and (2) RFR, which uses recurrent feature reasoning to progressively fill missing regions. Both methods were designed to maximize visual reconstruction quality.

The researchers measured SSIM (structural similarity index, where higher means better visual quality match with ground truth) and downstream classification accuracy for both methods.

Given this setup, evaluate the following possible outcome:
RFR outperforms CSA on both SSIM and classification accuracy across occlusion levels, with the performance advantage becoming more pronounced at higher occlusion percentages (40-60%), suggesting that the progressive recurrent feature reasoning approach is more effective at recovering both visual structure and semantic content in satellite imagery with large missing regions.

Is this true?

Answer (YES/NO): NO